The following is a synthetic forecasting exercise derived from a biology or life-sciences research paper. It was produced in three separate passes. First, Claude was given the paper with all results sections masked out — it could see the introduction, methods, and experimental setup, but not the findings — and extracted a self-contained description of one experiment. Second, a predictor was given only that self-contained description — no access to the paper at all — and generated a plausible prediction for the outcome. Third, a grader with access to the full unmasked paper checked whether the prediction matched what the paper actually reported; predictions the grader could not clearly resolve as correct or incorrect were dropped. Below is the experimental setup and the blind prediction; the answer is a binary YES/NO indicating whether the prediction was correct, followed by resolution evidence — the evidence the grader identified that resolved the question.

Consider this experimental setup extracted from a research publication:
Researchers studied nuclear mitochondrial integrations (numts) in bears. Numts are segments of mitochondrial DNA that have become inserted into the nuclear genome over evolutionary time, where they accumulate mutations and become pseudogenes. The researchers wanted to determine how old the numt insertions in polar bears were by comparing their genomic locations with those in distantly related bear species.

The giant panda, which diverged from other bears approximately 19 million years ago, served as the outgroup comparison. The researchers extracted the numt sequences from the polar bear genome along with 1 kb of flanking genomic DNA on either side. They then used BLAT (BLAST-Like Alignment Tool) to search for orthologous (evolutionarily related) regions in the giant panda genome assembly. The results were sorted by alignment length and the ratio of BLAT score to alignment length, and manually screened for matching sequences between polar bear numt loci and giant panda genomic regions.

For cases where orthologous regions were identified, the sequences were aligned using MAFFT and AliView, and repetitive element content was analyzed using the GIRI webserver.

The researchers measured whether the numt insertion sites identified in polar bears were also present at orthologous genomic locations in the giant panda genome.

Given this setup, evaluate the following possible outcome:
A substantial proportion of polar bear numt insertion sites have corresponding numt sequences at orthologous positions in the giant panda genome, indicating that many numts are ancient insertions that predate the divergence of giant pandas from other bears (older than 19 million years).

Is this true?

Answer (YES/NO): YES